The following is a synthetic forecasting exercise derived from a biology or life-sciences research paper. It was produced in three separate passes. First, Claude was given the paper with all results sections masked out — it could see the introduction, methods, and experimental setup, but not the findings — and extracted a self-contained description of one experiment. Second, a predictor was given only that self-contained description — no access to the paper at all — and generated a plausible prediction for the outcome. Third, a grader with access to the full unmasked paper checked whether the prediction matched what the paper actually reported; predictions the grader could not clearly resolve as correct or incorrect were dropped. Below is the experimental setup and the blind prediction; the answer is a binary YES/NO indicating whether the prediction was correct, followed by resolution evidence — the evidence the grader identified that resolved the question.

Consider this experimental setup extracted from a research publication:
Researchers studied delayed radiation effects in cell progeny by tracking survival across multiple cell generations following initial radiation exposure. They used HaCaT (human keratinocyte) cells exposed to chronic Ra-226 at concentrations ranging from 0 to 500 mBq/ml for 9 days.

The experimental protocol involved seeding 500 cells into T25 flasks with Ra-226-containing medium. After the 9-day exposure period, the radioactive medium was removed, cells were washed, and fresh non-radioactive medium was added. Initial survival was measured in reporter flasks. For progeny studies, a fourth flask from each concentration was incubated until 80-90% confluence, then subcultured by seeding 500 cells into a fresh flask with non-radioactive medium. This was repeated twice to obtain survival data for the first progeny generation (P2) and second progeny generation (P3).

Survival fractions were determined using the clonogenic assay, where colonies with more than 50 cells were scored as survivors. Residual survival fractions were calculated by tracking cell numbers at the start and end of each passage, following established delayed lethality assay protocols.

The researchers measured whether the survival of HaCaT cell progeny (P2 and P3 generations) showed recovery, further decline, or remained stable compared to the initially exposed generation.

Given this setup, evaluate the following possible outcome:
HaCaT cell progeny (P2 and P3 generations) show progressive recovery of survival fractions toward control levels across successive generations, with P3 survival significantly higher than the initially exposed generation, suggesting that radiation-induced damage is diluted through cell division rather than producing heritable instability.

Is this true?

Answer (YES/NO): NO